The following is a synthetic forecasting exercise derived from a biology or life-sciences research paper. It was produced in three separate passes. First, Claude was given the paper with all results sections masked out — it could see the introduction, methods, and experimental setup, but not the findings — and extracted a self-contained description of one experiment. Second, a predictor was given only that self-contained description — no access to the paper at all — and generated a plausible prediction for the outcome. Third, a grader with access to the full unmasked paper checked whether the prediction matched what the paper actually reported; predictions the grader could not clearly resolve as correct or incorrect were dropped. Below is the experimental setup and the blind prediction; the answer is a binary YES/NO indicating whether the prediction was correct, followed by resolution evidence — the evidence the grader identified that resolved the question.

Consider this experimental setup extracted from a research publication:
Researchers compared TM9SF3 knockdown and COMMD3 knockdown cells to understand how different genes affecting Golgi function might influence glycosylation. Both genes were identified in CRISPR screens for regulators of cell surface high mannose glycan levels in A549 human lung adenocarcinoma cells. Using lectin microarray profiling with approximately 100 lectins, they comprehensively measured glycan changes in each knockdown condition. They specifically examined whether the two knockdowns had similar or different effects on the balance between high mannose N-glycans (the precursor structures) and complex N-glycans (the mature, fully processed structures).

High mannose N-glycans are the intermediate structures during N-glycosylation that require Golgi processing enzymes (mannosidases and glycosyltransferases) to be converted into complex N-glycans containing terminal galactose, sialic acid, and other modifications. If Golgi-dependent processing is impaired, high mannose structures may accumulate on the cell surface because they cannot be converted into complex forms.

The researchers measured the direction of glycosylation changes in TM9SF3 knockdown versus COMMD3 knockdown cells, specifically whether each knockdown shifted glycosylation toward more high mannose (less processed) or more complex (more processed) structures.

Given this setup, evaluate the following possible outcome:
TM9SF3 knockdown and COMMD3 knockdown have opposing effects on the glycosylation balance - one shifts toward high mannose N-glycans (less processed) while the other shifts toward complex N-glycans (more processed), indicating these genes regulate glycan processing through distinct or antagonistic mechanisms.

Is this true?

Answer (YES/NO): YES